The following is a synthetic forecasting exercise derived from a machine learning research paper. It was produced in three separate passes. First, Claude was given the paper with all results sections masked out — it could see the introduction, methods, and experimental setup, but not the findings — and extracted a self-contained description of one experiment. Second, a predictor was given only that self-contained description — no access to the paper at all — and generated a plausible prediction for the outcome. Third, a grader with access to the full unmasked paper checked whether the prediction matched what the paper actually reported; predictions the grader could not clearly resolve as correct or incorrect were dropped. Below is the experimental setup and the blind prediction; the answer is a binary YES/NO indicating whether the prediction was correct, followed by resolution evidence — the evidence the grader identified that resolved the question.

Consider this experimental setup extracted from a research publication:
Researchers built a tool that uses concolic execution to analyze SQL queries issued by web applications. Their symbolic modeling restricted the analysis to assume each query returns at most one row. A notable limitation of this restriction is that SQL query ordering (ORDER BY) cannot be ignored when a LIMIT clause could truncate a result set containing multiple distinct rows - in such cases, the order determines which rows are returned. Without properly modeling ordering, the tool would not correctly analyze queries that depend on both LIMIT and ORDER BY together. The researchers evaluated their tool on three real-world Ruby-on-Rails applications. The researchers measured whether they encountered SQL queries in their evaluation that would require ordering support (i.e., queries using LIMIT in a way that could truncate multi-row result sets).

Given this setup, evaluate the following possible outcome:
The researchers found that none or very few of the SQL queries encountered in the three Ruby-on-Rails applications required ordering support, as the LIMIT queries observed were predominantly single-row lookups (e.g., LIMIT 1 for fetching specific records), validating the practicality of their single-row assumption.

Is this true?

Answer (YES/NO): YES